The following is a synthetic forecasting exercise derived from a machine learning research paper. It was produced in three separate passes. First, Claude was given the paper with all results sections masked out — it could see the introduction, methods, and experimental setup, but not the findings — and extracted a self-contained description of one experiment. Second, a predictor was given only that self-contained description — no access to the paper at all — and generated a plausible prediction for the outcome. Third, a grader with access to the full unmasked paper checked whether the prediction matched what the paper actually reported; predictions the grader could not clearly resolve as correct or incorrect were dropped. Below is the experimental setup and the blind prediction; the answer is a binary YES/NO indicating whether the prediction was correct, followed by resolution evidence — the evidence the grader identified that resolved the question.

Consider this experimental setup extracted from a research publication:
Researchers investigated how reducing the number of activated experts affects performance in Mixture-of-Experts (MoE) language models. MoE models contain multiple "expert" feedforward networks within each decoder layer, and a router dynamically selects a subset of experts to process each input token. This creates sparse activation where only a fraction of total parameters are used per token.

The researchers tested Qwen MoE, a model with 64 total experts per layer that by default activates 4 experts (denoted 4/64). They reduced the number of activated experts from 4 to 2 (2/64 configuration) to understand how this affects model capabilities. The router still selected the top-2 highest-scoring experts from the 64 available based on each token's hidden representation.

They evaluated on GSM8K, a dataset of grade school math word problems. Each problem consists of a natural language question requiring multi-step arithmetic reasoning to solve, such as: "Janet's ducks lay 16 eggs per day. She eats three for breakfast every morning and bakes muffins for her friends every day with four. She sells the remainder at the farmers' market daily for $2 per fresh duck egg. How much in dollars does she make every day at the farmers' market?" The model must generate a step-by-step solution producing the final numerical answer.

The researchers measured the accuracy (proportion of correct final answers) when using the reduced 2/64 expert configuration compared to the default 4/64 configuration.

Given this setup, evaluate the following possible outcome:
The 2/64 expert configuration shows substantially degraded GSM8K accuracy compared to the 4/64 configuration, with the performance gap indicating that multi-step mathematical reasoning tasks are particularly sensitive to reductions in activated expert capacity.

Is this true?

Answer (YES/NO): YES